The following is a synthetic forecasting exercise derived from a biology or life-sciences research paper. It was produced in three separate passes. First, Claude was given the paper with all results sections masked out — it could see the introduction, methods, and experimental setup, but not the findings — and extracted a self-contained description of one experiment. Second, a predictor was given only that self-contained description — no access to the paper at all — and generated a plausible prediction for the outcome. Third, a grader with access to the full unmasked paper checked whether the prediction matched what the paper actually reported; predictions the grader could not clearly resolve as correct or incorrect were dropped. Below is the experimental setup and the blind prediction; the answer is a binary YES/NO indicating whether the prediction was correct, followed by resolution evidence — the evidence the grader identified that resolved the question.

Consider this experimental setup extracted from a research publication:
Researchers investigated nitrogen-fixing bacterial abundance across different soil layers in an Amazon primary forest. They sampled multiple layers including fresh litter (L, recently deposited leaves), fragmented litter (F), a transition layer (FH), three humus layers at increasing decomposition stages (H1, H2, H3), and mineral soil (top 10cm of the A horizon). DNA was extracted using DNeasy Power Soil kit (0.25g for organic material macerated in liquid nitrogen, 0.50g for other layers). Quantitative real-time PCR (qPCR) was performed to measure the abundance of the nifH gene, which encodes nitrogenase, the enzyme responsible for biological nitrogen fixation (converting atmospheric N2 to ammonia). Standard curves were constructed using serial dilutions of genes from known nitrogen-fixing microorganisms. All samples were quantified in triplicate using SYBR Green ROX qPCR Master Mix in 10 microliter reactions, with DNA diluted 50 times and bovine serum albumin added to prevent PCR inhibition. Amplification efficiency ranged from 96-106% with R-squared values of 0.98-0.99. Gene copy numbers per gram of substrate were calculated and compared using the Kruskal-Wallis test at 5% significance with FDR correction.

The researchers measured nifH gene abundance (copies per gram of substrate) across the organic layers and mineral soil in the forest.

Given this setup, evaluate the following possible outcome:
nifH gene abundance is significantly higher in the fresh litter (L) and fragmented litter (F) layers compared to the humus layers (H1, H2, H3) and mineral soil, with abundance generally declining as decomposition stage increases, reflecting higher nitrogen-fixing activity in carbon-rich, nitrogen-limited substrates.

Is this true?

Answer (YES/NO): NO